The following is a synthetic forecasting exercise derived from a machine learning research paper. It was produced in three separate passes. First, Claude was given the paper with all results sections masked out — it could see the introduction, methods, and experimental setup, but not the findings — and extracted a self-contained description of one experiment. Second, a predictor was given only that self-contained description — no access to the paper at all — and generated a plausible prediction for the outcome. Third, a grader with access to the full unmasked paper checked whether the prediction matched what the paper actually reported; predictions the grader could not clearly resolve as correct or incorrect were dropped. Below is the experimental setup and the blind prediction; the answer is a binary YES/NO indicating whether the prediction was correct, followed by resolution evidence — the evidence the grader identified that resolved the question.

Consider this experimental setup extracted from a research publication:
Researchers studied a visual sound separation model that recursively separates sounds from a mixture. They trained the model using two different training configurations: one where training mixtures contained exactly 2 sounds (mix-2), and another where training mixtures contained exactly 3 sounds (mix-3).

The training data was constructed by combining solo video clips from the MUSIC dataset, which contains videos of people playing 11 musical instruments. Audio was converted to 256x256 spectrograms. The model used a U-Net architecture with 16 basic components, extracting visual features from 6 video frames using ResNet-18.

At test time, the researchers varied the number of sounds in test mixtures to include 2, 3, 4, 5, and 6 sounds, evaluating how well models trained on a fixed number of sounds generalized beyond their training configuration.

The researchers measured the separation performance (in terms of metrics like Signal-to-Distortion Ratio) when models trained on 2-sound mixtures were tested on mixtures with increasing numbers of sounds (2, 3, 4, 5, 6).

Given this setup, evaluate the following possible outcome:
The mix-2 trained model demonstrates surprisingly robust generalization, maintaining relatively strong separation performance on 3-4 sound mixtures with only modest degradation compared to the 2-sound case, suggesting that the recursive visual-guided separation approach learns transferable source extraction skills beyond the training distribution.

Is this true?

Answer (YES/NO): YES